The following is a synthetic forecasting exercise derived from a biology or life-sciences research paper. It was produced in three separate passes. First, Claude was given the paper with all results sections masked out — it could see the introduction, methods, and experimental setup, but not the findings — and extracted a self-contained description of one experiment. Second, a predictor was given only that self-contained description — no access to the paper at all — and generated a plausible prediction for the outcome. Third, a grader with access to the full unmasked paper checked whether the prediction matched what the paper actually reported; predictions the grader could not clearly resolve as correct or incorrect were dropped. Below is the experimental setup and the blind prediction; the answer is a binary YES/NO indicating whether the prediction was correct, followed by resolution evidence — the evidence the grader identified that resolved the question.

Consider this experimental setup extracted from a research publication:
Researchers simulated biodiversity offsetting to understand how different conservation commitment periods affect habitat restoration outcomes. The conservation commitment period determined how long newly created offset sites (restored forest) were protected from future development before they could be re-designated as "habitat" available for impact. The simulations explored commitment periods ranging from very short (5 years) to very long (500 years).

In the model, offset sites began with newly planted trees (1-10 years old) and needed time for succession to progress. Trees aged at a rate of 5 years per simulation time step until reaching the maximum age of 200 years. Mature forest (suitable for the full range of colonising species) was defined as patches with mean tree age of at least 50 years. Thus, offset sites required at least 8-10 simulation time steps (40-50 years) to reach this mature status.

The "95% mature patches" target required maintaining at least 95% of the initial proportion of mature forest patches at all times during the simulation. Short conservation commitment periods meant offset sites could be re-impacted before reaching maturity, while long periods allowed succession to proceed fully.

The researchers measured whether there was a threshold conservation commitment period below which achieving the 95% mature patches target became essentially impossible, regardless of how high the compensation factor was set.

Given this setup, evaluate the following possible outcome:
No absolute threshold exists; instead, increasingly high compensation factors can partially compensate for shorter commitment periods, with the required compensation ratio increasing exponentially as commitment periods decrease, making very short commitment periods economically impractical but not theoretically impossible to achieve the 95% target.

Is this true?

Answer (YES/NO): NO